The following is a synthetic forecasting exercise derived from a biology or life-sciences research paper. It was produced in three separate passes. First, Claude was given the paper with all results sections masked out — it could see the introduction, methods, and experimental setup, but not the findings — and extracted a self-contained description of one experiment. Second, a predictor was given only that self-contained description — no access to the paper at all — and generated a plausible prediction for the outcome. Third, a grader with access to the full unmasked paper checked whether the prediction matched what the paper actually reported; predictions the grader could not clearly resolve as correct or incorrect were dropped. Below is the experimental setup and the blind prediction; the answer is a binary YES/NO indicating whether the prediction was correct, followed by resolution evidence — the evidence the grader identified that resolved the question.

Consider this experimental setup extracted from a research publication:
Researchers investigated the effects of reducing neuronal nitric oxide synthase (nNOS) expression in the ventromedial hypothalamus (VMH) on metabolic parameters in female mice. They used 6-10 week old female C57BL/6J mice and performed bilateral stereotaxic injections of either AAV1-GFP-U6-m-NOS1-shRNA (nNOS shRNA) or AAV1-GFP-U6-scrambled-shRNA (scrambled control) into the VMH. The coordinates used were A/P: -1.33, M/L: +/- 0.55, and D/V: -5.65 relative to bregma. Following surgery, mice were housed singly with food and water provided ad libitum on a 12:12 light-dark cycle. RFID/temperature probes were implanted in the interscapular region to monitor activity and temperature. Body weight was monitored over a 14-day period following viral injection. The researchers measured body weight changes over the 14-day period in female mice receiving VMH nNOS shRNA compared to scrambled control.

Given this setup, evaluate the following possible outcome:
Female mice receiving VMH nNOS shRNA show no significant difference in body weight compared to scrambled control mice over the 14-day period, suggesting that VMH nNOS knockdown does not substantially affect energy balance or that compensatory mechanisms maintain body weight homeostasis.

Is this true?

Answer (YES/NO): NO